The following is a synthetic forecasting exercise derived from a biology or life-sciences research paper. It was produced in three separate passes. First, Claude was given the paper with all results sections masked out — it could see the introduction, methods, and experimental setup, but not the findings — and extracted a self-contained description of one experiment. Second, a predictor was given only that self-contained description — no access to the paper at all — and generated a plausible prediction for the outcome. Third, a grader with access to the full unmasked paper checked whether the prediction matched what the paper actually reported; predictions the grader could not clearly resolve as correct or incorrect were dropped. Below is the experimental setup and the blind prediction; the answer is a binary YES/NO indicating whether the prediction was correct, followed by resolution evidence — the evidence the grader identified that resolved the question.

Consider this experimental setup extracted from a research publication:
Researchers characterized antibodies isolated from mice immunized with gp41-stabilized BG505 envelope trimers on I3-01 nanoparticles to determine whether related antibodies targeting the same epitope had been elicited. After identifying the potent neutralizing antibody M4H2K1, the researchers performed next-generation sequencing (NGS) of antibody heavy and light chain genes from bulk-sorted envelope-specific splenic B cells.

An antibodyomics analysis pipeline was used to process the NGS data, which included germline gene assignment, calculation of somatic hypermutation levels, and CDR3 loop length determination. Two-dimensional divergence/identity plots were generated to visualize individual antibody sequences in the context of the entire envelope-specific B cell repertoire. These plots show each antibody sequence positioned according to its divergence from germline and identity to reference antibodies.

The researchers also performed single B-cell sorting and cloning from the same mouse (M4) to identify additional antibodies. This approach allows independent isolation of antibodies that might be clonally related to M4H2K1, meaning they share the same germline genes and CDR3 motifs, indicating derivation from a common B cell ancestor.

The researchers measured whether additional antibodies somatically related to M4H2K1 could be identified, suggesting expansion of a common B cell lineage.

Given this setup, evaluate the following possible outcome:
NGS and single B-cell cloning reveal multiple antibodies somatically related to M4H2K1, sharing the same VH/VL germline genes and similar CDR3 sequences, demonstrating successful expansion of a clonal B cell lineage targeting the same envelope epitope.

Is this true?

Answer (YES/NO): YES